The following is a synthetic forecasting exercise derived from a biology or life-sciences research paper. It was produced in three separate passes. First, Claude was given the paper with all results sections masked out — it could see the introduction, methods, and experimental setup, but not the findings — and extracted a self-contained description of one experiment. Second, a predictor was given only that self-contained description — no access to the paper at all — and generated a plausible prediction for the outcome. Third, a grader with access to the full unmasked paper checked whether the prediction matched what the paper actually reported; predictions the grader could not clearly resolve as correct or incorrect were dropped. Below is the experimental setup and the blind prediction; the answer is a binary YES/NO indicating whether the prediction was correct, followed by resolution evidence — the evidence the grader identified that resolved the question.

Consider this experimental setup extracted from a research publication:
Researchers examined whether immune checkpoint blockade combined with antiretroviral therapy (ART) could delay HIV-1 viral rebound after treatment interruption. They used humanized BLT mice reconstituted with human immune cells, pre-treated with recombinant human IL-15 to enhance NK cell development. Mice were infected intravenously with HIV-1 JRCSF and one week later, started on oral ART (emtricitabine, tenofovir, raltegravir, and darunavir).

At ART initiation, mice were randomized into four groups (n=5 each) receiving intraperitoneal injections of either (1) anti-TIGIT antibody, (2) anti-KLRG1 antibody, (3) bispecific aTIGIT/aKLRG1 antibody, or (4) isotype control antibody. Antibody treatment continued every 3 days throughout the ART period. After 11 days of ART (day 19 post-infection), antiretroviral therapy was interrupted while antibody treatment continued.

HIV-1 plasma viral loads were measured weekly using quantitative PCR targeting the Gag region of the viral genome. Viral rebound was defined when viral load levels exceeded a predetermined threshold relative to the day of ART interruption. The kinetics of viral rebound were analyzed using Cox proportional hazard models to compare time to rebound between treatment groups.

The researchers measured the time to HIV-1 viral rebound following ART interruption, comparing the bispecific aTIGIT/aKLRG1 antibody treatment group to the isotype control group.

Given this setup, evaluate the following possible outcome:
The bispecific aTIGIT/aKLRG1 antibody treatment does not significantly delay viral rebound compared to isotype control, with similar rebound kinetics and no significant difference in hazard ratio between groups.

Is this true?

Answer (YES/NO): NO